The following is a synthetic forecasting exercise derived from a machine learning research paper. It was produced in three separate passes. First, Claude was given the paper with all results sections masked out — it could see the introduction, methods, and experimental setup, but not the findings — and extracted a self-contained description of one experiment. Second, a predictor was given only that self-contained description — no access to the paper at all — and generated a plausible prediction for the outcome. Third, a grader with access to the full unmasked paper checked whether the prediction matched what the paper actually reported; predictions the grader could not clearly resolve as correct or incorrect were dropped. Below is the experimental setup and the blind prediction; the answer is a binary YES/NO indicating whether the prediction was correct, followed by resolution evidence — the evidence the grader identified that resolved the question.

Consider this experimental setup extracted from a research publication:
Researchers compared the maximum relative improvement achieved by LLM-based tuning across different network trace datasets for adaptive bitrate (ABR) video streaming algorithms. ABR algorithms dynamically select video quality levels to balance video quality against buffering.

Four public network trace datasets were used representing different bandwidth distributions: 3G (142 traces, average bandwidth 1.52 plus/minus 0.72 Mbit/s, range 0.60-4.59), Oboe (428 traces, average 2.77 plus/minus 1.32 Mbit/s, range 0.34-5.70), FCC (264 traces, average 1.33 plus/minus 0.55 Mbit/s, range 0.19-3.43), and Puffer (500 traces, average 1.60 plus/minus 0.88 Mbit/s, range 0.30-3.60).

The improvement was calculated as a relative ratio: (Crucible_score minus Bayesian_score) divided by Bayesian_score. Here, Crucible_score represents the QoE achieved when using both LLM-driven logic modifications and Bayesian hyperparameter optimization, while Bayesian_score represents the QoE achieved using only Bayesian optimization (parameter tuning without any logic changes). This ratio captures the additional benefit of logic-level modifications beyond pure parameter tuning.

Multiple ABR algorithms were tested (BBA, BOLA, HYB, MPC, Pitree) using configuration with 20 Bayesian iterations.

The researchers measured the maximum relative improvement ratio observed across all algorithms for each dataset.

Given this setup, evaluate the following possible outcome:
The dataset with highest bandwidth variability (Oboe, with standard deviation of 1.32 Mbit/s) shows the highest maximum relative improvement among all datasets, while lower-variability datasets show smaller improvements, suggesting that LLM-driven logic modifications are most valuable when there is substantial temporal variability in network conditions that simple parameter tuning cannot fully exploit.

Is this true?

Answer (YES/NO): NO